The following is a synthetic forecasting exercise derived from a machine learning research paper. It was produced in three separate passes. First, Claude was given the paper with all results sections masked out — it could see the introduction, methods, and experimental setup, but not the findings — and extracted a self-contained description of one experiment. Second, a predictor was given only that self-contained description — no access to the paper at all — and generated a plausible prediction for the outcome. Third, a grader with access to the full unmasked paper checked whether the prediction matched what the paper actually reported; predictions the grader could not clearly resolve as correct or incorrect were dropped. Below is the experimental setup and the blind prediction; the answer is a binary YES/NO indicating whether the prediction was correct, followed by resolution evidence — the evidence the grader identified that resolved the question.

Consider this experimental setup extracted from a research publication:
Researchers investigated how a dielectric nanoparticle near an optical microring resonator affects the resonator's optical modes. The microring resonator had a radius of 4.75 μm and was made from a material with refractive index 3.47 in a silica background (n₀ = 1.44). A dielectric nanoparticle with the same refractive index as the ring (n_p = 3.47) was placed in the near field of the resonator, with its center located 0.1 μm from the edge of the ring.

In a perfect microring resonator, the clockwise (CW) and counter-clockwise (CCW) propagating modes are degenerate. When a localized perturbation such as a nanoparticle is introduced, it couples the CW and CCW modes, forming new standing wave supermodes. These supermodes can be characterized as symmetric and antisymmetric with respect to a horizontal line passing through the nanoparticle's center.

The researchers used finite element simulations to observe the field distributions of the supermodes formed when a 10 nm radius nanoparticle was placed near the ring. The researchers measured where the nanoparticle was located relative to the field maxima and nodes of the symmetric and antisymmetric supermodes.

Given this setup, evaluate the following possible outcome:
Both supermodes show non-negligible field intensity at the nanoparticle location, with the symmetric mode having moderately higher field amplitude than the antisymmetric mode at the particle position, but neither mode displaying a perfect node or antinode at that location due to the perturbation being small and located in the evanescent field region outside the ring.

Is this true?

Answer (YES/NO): NO